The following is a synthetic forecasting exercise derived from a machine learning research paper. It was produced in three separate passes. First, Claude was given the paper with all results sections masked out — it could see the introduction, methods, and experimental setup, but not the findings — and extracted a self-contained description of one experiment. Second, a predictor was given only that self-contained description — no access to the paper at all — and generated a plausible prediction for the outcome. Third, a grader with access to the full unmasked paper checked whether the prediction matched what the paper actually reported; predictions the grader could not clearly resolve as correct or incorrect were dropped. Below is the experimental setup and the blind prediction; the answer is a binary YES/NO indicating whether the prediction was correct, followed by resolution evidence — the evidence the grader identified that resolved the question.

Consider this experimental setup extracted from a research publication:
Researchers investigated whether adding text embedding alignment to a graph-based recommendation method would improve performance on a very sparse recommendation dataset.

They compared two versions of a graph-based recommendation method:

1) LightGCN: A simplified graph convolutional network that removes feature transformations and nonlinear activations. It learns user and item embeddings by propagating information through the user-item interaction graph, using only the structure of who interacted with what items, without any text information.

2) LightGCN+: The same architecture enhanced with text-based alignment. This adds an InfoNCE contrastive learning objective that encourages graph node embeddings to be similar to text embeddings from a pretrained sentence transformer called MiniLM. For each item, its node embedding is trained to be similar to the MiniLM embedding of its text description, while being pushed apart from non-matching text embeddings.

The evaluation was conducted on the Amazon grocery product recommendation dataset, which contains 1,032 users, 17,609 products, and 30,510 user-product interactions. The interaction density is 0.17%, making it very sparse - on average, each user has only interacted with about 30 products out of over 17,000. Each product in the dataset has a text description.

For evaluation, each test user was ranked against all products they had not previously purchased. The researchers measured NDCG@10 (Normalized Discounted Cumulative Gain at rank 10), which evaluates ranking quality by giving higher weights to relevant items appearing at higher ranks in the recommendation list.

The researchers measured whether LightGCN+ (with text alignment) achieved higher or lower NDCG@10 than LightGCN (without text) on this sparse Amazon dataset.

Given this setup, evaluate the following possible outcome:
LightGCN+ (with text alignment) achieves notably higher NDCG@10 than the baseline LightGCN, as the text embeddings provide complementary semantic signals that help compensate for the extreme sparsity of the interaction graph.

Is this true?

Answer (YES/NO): NO